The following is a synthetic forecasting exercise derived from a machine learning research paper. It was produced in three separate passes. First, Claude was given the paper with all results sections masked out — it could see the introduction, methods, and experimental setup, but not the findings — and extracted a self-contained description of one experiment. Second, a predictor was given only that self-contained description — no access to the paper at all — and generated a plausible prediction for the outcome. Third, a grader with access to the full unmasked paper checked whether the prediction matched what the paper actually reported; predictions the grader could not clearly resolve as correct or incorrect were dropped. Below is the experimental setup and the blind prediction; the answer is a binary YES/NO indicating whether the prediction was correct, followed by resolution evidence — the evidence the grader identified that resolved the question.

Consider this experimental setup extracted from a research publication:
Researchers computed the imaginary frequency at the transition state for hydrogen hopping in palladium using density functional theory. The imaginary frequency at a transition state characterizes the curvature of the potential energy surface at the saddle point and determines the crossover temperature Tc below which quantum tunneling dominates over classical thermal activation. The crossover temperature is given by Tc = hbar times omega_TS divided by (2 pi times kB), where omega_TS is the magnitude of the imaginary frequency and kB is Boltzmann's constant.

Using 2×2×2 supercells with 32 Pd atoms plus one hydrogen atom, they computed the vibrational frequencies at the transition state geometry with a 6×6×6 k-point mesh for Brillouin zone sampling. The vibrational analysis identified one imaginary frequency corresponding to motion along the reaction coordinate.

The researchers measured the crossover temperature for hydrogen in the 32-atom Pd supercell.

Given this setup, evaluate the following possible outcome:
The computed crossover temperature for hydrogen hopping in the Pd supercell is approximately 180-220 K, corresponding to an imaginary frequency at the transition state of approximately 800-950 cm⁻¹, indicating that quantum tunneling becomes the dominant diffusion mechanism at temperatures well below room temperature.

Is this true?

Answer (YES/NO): NO